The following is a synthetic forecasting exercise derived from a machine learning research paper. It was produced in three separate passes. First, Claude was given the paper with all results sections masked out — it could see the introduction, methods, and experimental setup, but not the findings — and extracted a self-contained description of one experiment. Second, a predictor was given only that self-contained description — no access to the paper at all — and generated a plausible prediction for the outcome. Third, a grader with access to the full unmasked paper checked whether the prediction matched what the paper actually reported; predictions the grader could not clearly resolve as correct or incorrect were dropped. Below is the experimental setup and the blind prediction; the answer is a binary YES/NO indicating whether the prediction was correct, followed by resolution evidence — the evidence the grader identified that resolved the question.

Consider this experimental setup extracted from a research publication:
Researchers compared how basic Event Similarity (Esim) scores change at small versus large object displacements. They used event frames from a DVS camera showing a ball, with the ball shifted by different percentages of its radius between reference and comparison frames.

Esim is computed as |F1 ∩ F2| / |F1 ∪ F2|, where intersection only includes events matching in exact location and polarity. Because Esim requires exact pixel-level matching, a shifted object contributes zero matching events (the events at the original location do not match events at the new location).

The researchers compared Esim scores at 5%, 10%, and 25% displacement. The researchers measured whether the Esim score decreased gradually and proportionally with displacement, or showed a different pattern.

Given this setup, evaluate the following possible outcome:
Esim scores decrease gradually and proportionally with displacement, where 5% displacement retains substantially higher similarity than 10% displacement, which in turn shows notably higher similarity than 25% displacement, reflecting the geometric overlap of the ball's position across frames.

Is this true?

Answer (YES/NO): NO